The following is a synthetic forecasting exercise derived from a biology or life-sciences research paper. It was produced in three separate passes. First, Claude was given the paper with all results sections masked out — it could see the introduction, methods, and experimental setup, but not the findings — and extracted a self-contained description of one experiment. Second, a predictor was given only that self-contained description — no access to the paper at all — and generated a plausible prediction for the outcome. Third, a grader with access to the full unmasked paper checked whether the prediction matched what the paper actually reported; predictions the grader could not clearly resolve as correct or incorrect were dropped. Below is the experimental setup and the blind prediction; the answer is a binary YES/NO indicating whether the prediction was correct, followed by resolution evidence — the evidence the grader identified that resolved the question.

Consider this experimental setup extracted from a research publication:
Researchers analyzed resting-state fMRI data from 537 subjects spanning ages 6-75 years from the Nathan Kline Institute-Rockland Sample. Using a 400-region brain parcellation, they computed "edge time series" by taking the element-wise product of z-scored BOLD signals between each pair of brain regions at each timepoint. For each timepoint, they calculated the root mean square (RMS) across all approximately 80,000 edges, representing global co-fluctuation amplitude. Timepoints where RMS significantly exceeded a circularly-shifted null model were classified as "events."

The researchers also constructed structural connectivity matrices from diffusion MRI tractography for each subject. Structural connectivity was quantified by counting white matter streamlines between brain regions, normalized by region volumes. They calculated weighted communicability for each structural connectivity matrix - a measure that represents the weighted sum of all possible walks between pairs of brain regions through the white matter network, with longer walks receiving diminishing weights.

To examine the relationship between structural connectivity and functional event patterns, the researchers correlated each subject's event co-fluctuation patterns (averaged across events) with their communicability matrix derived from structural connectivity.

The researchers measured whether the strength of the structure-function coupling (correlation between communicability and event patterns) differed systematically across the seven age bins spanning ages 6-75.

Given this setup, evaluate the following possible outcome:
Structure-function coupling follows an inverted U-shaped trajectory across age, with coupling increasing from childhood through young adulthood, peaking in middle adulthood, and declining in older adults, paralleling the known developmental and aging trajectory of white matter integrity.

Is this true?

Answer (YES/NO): NO